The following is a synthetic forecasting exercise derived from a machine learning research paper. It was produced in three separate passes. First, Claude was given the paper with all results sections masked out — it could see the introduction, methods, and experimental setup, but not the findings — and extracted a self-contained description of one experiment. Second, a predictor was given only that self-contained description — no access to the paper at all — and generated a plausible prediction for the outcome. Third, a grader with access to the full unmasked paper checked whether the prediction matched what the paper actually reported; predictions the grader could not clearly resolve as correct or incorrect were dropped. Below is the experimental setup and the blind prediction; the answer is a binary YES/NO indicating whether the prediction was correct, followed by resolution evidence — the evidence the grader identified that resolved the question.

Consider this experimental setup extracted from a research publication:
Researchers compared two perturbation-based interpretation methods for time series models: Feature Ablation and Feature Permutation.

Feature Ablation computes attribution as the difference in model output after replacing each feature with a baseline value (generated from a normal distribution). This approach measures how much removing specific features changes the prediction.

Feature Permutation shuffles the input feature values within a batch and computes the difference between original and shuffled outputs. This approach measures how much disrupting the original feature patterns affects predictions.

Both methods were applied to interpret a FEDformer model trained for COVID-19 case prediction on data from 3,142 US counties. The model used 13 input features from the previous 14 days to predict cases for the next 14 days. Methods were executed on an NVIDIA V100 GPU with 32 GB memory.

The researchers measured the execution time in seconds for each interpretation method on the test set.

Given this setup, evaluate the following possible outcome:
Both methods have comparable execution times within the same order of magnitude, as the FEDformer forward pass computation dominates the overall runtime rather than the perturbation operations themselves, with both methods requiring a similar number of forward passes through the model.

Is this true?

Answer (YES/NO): YES